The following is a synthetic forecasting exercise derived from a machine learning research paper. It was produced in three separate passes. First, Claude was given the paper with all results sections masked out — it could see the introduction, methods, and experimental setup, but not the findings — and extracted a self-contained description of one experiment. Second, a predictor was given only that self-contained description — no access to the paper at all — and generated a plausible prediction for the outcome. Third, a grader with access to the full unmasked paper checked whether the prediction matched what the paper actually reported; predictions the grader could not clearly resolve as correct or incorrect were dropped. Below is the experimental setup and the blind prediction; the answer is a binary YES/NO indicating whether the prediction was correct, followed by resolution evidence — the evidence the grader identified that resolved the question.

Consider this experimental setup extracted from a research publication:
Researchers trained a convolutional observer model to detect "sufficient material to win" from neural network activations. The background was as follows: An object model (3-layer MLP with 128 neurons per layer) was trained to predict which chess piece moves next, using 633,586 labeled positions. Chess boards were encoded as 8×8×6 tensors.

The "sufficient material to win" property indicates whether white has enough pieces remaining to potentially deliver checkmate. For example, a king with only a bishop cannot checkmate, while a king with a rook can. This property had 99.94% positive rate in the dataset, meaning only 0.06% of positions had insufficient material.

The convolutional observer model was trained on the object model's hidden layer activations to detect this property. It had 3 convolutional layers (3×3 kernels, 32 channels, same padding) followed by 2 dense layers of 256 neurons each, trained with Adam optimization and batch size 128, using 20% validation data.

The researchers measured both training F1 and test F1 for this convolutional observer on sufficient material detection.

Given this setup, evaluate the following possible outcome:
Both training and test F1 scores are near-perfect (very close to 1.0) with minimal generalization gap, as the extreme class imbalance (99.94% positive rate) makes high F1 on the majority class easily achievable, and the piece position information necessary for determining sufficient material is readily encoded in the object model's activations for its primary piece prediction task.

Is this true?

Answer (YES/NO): NO